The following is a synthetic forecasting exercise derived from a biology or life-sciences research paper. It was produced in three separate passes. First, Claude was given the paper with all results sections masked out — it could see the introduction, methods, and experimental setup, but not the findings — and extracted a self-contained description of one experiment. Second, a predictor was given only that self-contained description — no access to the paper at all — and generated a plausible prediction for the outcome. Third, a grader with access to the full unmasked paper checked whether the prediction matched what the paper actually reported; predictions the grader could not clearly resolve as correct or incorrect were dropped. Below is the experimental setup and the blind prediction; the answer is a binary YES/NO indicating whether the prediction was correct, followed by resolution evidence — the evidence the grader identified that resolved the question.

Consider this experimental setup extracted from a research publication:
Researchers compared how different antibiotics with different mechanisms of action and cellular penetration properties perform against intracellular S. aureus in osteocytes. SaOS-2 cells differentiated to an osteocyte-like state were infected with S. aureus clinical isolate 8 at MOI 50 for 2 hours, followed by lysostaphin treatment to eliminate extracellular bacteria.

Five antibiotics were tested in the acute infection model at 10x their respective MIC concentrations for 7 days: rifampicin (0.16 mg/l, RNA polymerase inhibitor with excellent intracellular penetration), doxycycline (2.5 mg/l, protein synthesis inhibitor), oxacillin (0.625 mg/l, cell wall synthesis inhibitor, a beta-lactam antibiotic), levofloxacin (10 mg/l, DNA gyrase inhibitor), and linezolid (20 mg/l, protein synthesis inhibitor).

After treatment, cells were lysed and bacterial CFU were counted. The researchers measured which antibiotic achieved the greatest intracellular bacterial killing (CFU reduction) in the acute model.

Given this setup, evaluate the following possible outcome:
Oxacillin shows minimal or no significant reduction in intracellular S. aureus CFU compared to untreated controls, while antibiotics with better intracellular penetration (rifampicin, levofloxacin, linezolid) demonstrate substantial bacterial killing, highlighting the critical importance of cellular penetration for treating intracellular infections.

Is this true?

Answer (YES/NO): YES